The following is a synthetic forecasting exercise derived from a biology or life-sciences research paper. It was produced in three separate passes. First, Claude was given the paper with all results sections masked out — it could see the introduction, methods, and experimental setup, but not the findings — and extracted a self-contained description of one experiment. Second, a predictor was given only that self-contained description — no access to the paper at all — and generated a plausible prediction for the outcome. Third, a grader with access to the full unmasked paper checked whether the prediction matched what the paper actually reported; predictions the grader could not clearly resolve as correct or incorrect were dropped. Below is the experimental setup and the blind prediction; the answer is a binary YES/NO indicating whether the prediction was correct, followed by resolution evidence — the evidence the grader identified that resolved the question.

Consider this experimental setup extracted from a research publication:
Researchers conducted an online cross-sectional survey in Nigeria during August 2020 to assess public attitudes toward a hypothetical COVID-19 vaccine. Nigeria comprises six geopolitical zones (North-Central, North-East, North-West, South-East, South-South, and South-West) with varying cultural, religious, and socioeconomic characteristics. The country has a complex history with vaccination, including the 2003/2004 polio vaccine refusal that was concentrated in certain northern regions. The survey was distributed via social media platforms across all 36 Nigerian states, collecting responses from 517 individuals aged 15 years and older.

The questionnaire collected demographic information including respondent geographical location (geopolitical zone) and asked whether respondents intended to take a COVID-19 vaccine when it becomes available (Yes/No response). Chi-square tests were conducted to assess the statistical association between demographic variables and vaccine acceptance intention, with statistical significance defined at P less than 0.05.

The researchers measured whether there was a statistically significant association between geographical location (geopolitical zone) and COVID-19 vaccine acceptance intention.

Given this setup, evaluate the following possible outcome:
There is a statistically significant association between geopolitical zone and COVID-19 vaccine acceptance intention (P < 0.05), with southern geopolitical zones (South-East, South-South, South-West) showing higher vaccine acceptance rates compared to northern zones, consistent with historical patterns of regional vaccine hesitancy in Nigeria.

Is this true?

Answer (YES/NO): YES